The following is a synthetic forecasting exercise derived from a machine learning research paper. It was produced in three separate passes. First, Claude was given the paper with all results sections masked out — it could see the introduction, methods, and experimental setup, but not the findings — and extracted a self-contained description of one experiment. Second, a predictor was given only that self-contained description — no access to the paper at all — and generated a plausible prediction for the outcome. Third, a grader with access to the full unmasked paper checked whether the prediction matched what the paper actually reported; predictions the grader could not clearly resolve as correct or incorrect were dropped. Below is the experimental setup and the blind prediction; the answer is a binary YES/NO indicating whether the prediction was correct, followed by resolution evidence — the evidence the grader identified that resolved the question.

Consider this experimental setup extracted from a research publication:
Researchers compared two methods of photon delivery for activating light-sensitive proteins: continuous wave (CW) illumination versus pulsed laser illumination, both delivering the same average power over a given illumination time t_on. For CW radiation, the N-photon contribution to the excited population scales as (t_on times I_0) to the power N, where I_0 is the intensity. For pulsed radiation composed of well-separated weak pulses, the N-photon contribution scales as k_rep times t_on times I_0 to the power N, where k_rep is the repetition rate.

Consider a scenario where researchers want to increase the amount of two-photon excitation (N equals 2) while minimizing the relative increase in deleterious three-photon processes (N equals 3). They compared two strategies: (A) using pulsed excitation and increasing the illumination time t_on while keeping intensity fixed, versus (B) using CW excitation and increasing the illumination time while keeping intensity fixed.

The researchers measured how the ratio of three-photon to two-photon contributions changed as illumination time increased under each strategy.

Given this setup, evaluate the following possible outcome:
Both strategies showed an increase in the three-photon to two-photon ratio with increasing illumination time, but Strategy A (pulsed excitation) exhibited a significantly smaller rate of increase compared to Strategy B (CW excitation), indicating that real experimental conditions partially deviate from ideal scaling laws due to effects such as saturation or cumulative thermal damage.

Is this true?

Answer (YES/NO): NO